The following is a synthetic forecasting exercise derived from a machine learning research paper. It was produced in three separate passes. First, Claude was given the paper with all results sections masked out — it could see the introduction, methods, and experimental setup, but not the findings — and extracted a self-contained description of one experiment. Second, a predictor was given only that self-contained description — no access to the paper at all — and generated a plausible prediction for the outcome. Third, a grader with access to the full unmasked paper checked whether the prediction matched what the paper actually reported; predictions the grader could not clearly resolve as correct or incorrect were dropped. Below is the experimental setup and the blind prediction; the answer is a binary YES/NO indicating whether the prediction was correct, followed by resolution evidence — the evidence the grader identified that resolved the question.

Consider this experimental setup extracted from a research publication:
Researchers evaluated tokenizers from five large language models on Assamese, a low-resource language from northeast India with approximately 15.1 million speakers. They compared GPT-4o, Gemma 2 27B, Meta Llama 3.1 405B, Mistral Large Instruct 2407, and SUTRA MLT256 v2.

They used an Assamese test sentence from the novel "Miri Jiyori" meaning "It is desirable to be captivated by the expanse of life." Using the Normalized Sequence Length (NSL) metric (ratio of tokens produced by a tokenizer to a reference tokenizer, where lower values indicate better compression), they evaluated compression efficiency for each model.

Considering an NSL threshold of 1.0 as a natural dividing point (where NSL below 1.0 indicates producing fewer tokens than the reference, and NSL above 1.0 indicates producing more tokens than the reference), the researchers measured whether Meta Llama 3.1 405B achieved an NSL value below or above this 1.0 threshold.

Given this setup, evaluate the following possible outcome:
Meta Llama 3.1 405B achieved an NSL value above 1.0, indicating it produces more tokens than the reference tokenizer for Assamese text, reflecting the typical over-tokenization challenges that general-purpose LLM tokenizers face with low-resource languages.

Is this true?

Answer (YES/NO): YES